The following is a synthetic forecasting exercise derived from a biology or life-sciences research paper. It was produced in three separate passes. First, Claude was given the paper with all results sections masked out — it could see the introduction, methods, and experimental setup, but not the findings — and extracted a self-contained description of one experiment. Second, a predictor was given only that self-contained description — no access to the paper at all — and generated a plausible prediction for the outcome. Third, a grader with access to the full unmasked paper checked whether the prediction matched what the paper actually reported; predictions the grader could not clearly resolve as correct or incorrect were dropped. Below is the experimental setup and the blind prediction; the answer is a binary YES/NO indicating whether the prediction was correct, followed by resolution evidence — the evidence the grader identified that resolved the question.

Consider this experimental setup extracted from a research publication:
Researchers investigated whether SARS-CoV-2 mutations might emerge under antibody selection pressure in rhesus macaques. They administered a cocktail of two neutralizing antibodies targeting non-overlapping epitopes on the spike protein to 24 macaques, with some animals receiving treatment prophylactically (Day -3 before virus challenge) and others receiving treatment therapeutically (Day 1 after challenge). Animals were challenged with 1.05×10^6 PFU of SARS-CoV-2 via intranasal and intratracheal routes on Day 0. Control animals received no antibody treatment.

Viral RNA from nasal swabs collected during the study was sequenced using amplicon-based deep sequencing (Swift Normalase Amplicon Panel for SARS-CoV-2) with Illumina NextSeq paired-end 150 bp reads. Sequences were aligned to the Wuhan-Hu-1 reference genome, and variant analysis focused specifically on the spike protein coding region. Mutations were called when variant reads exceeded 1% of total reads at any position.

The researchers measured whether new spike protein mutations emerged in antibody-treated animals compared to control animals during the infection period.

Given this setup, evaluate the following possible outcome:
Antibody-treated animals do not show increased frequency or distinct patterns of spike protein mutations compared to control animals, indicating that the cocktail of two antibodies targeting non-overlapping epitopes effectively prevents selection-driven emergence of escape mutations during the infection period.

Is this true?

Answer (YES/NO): YES